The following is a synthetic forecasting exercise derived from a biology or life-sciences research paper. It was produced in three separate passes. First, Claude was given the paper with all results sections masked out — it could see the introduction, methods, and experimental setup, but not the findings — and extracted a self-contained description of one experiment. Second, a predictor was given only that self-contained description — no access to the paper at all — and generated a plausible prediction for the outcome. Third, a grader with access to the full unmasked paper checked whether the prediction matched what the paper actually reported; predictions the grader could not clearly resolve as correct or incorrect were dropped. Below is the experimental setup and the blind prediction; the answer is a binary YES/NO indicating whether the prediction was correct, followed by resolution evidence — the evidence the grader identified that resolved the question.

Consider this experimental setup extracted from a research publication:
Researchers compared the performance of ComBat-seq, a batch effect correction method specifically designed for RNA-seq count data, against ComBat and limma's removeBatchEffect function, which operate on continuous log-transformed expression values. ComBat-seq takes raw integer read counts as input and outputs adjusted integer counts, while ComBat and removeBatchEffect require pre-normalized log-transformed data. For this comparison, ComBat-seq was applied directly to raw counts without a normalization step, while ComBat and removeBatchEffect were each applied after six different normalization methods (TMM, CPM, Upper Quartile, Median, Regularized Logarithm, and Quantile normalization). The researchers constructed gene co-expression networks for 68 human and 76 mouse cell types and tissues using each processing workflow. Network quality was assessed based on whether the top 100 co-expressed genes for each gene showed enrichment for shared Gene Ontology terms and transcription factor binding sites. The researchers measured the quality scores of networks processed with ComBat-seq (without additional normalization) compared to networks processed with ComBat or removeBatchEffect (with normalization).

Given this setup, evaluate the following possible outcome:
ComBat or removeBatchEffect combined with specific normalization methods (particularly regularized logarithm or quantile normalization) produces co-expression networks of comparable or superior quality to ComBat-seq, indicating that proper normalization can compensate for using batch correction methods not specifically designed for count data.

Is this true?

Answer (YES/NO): NO